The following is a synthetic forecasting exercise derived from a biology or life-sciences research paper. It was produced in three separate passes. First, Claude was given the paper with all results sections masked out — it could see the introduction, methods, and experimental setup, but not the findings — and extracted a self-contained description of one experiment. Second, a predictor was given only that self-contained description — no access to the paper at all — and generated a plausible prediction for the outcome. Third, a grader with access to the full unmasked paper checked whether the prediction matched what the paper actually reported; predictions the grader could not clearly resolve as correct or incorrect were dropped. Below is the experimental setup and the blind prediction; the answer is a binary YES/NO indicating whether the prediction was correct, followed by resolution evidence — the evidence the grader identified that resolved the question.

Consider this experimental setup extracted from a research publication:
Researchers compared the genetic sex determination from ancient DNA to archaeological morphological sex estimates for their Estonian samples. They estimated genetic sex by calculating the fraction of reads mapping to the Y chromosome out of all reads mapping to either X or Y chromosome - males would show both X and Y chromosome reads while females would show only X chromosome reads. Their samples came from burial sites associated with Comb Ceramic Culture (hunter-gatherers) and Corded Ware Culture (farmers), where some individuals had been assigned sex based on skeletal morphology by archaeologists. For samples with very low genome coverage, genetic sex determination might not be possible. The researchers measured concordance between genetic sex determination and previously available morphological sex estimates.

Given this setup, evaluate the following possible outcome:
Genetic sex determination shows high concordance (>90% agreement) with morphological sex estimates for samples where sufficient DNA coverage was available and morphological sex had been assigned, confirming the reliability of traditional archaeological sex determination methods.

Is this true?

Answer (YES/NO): YES